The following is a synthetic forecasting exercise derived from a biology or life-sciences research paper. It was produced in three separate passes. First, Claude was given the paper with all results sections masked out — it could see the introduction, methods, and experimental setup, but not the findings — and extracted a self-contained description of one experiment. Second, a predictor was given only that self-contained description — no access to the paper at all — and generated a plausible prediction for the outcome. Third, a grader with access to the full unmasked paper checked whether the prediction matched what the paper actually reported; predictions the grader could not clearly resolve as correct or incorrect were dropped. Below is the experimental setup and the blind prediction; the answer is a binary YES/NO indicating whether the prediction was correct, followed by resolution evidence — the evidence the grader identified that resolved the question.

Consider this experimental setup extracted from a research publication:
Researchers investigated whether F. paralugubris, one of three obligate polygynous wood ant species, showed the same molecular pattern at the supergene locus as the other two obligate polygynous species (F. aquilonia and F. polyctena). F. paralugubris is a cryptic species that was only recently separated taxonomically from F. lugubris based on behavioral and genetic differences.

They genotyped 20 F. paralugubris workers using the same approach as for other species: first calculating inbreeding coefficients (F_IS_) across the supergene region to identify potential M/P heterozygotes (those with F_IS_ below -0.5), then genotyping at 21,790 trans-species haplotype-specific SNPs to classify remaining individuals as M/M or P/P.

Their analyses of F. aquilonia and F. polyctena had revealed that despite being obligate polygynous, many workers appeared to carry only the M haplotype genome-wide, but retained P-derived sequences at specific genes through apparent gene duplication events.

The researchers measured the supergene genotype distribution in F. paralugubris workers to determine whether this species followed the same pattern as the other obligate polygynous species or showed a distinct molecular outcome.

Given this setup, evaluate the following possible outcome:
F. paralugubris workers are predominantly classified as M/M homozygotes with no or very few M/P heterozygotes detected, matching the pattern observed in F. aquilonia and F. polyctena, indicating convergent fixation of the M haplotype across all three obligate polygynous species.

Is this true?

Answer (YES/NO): NO